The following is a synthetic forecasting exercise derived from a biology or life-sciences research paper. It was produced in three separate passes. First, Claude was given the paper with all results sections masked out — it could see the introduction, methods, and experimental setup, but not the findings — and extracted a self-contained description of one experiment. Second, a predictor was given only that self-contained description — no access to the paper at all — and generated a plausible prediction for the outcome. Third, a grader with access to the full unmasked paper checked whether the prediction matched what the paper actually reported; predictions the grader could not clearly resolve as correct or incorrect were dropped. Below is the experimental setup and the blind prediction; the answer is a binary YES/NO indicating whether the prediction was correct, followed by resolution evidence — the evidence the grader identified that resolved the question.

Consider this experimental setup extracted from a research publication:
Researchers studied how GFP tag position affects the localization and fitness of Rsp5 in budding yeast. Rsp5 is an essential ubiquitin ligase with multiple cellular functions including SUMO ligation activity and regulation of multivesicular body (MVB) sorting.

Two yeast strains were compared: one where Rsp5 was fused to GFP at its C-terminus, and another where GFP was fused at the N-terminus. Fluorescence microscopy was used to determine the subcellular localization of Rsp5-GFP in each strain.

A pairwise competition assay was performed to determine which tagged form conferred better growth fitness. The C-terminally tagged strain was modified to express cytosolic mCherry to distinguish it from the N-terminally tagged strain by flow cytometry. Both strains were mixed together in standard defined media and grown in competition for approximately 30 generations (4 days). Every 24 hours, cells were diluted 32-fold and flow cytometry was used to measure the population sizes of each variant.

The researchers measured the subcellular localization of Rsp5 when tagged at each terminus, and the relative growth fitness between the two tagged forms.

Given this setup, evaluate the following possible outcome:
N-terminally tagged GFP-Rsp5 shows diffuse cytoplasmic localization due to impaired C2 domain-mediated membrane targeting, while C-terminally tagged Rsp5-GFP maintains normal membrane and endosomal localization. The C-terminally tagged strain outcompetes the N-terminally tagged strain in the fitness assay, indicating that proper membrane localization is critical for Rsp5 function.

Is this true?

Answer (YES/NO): NO